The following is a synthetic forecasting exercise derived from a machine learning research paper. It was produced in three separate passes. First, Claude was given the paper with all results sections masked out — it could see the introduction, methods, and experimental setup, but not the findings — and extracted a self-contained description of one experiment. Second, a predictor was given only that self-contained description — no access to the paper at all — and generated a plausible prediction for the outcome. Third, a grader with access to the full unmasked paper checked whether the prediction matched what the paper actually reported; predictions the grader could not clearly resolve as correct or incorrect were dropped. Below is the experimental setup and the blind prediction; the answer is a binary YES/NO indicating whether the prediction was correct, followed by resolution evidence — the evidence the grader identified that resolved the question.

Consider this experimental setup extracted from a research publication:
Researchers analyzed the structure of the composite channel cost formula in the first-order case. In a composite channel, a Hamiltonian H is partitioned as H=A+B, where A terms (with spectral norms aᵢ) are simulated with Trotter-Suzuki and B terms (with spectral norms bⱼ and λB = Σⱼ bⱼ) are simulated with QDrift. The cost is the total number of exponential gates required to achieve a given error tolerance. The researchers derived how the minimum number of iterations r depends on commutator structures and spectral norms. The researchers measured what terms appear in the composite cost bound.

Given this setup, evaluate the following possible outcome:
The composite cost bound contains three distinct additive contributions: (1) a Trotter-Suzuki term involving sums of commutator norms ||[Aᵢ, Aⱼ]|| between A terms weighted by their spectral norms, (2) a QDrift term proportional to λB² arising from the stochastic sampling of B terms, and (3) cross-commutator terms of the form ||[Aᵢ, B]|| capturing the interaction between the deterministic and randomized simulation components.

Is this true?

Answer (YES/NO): YES